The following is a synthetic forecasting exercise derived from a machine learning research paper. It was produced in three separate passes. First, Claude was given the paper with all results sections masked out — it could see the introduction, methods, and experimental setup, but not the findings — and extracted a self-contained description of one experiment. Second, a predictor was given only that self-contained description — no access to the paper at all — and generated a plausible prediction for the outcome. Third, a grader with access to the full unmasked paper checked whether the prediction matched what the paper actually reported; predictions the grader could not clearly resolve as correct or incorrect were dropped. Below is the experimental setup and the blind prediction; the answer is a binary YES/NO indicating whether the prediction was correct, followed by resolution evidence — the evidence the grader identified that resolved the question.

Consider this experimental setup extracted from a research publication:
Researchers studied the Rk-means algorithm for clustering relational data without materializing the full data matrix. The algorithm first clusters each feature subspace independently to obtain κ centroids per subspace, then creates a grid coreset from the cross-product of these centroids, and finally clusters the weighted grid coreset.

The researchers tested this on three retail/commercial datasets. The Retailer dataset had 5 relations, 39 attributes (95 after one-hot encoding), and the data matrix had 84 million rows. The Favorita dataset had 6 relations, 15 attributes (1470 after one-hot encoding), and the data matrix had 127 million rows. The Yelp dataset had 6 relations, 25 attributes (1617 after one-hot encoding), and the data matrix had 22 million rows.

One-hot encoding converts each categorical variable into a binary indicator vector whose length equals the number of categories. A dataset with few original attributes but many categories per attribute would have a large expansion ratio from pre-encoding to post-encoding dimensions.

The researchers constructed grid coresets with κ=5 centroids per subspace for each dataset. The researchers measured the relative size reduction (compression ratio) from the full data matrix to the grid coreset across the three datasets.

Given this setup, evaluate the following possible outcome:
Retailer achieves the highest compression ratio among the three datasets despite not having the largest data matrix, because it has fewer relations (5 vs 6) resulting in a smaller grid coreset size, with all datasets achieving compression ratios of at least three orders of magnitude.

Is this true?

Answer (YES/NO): NO